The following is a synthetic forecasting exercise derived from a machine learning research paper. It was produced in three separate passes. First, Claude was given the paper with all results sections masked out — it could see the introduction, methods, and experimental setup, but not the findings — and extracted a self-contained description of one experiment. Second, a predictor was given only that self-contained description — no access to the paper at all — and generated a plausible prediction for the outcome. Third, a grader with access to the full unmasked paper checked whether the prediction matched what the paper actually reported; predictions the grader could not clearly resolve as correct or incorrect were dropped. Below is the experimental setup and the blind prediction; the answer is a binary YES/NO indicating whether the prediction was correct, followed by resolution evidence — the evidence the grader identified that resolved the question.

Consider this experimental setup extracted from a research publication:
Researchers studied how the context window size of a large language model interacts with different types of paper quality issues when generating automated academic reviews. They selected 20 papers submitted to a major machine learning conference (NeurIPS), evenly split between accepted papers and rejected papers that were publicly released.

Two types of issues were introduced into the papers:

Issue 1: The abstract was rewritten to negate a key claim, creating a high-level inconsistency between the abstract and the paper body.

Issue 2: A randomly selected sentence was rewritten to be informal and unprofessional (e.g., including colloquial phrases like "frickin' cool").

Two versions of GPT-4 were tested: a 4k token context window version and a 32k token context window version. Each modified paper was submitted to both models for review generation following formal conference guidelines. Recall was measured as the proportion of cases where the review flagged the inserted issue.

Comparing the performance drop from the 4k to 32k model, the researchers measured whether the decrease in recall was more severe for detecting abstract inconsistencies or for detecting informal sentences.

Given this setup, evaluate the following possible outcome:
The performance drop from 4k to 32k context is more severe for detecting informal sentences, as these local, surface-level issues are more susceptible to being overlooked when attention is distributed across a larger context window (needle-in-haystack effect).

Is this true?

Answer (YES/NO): YES